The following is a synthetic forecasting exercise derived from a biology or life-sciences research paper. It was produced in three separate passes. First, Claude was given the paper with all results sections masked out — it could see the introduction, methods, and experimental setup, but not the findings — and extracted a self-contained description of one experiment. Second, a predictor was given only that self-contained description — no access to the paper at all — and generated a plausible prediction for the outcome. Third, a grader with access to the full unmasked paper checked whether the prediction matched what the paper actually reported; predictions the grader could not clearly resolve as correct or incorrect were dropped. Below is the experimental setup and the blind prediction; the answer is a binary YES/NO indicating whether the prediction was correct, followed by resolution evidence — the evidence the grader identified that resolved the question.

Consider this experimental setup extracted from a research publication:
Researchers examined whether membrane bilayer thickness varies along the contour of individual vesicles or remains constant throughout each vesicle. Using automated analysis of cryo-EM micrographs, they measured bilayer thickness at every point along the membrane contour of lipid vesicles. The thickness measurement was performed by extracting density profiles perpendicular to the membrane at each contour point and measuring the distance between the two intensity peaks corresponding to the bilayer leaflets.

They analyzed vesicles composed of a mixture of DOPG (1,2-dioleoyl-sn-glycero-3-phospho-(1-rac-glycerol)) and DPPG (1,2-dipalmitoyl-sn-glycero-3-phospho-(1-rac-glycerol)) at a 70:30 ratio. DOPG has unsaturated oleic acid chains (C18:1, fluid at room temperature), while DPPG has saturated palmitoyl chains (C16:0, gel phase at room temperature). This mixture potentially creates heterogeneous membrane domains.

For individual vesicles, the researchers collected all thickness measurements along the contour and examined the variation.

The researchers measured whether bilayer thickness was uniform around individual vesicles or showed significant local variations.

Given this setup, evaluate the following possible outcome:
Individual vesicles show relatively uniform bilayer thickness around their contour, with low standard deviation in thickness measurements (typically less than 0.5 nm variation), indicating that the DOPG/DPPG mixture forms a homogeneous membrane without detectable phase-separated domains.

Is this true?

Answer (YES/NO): NO